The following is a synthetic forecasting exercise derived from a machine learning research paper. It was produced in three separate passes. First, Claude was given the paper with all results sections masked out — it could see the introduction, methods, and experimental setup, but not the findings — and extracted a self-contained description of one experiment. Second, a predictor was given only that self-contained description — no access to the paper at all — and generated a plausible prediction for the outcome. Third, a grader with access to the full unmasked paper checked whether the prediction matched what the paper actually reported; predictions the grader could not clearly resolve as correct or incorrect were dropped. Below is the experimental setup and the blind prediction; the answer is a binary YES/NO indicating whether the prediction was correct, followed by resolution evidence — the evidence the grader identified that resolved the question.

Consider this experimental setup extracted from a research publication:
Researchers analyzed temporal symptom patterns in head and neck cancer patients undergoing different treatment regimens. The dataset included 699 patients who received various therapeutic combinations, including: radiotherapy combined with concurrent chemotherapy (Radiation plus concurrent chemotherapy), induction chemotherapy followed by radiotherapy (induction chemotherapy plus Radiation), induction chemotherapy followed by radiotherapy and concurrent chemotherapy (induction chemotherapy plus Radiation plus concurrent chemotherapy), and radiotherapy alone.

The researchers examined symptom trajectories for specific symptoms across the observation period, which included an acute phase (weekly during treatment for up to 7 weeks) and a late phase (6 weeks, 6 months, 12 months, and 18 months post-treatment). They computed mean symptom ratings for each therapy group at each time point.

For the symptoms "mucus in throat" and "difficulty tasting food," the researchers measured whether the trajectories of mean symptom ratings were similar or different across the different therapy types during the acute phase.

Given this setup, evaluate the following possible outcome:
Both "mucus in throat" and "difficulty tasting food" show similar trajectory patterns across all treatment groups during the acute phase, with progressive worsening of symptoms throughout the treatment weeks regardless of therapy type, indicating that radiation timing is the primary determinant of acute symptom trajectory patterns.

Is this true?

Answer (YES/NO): NO